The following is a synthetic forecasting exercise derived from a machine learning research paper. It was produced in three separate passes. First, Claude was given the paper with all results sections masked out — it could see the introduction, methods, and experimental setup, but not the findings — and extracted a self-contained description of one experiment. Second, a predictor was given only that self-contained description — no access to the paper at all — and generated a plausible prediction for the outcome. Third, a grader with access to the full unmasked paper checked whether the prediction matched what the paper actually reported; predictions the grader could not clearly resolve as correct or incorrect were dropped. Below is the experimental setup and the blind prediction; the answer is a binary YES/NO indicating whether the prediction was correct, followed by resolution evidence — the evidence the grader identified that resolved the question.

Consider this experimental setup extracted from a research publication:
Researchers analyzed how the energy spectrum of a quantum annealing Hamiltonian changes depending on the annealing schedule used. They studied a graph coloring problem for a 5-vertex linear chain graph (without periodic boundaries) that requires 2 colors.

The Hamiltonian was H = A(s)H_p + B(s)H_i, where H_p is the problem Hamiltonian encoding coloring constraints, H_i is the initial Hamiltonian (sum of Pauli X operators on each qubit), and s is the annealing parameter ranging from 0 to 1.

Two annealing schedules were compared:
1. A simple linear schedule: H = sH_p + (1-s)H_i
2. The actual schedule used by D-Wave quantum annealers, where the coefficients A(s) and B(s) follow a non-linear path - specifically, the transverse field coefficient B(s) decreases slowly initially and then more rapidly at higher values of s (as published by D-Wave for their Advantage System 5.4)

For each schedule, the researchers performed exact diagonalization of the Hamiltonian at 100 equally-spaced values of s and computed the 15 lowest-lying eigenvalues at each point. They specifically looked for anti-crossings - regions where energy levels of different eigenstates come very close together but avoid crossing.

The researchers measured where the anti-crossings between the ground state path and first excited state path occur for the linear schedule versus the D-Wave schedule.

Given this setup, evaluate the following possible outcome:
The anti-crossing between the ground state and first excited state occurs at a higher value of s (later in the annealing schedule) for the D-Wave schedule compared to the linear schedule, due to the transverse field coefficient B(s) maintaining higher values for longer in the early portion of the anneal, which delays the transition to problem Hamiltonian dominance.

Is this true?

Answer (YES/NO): NO